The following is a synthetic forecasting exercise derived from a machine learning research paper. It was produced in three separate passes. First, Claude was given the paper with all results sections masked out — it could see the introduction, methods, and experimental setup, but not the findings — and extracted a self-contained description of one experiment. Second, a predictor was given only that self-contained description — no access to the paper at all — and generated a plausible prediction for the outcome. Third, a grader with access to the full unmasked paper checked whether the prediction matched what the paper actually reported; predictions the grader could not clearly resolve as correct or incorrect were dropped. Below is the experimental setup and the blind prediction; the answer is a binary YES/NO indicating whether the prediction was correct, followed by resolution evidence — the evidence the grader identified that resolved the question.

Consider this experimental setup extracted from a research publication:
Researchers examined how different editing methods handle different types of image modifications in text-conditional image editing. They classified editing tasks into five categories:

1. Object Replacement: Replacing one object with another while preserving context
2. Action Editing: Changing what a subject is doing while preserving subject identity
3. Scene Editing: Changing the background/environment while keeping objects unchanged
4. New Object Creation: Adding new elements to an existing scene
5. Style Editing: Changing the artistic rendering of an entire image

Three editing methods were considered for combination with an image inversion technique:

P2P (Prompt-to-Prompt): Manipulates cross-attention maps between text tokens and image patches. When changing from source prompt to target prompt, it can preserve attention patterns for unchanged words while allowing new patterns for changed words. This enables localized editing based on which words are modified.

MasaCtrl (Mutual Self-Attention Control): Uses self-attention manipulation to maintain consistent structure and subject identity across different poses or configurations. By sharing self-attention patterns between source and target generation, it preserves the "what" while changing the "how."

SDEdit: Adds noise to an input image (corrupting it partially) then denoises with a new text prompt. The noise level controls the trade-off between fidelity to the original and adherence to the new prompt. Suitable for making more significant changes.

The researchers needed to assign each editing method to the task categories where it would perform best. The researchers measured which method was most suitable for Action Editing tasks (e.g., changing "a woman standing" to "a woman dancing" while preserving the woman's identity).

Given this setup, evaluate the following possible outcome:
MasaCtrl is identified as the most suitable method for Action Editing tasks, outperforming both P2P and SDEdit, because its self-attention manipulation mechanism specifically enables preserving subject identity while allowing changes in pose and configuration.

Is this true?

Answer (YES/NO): YES